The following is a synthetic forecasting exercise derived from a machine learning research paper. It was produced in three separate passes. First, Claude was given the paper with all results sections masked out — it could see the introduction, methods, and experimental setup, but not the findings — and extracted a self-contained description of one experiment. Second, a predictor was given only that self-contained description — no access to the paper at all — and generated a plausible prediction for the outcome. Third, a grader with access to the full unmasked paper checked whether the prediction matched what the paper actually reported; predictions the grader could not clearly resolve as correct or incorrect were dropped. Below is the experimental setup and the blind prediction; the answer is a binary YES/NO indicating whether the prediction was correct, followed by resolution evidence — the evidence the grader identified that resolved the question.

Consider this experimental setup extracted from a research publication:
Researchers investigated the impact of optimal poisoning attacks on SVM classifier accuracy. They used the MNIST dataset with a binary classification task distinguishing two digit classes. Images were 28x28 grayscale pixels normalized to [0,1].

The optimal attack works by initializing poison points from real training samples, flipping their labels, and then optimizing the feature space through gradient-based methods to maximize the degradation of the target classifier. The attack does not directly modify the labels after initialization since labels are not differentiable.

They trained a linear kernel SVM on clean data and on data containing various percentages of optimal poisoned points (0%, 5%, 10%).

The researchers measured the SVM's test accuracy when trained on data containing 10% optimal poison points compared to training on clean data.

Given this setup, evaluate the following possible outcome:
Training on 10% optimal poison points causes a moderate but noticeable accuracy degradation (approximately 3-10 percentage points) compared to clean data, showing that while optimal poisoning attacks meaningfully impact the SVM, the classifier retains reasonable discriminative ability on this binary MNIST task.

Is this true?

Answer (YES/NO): NO